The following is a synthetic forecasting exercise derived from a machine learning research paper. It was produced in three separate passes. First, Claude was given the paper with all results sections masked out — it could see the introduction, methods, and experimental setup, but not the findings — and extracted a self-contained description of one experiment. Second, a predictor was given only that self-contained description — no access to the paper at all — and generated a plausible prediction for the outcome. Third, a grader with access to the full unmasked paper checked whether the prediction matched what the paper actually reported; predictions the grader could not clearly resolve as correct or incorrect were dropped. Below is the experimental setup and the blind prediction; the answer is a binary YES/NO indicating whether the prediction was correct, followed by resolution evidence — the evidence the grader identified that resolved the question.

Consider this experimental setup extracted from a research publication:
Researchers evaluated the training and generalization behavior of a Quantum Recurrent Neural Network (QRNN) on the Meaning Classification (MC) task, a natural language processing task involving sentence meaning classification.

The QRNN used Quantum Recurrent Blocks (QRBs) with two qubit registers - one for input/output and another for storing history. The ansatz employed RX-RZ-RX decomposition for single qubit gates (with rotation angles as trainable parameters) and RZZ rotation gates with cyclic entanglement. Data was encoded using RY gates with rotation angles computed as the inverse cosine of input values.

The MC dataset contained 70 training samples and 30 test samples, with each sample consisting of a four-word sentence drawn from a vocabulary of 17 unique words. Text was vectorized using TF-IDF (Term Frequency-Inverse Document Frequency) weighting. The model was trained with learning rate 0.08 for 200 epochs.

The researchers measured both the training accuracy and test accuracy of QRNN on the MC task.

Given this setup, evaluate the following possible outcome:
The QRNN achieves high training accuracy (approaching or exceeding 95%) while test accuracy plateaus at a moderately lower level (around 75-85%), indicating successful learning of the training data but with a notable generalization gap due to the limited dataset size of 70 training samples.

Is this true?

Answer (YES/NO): NO